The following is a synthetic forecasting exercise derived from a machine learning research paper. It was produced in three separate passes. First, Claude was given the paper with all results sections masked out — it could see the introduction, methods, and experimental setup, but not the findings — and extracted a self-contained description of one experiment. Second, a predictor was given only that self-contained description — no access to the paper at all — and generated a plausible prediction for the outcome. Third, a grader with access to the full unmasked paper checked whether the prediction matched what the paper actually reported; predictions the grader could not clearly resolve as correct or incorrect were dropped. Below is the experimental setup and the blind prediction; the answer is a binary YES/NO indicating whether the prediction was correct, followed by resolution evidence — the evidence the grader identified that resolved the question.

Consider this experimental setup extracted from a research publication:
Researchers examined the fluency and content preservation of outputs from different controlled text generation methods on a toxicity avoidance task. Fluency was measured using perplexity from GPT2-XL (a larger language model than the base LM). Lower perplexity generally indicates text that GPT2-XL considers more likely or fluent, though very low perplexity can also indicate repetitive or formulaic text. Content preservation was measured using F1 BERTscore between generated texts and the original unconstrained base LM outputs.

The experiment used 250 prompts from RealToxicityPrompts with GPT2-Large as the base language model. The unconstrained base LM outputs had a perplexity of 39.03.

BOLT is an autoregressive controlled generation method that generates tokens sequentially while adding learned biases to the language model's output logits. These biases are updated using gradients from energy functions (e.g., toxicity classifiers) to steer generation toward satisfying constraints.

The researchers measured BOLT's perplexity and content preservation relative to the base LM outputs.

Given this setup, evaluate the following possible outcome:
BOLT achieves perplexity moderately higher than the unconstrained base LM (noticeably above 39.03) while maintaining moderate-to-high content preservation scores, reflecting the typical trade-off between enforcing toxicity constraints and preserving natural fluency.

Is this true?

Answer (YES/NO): NO